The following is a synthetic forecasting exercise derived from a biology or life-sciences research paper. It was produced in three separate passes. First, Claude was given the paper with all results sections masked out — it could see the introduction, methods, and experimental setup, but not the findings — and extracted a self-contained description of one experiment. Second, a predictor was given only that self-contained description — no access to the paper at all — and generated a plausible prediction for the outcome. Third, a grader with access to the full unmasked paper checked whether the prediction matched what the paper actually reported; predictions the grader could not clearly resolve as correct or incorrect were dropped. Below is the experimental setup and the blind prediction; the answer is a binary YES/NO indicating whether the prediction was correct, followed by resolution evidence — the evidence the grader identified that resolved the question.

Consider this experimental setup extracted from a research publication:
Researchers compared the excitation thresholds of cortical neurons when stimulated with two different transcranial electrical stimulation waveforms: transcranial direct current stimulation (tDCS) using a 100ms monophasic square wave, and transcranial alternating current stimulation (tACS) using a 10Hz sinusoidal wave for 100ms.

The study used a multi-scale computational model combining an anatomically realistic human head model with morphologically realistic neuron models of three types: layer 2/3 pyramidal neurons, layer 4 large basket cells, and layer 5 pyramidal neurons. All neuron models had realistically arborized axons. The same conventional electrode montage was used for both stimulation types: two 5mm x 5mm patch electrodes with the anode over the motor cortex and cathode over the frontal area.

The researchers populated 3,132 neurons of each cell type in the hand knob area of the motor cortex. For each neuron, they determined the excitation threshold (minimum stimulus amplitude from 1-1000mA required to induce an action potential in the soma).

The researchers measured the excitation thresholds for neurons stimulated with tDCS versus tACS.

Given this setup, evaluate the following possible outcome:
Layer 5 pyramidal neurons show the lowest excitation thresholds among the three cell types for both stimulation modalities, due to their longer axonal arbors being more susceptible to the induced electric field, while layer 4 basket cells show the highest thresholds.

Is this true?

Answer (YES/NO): NO